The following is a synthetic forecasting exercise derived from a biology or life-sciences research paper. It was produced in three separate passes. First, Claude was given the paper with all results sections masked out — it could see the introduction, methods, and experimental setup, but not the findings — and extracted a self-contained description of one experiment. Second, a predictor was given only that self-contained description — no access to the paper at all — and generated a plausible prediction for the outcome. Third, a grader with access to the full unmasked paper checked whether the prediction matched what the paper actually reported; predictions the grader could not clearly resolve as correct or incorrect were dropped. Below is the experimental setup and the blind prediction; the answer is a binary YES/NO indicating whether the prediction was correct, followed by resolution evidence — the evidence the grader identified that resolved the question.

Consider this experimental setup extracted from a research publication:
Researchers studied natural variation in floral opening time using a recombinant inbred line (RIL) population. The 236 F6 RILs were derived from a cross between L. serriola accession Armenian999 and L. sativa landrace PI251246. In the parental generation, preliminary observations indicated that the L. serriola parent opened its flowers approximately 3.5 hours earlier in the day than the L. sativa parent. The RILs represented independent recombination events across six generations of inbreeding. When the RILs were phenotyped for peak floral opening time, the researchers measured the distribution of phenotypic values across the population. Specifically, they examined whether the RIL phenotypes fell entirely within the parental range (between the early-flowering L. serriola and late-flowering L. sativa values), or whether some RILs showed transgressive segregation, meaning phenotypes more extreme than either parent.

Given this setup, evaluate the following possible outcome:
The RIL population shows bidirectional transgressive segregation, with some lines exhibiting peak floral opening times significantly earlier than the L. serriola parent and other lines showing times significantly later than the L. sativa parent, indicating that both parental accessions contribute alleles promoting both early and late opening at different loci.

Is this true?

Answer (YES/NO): NO